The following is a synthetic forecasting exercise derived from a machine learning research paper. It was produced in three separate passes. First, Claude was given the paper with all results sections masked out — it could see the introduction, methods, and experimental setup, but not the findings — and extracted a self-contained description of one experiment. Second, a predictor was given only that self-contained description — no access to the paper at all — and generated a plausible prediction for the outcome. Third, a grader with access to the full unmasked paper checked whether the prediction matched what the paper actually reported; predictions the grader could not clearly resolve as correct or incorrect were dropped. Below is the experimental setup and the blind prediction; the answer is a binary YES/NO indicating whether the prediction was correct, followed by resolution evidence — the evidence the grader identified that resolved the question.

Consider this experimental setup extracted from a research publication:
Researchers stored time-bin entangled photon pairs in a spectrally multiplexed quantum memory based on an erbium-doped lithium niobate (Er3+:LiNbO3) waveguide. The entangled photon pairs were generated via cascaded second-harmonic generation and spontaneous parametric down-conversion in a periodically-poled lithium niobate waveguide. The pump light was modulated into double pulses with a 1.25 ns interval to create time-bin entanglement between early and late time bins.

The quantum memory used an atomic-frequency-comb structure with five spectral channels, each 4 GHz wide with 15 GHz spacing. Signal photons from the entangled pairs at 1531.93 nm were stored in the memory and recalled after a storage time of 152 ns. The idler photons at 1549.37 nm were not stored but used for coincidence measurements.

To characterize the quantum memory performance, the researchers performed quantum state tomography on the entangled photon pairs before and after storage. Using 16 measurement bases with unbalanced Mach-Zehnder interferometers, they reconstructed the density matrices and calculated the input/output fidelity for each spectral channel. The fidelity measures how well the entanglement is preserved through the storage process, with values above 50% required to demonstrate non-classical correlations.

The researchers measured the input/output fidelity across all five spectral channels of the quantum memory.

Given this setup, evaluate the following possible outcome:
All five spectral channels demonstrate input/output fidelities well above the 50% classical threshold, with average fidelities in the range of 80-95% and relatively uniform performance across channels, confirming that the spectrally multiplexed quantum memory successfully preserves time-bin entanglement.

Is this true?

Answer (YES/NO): YES